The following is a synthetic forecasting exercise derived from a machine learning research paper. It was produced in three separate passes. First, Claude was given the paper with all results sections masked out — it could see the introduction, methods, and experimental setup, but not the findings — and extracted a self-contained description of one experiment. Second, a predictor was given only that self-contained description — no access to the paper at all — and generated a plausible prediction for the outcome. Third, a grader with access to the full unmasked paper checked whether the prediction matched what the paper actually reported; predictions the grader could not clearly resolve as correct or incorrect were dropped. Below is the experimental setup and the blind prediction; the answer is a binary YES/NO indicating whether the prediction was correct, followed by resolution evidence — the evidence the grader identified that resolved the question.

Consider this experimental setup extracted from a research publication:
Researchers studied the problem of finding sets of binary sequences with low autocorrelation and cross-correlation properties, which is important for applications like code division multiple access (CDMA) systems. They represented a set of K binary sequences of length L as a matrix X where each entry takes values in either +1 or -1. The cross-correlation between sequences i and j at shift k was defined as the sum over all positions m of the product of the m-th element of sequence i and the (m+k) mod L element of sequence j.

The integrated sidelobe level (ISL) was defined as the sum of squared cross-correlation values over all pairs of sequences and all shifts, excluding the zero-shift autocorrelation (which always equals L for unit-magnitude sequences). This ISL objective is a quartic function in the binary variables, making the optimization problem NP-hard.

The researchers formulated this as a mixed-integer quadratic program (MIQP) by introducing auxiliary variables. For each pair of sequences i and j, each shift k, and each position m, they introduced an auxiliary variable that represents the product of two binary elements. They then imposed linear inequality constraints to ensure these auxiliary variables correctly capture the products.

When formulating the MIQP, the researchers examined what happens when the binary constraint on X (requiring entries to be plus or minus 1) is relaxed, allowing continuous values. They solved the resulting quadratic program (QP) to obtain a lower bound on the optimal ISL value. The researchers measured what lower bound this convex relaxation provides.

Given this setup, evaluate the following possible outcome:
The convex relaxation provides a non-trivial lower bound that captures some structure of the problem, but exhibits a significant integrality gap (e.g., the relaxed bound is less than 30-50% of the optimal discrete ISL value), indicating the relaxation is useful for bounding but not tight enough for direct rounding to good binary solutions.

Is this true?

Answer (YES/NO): NO